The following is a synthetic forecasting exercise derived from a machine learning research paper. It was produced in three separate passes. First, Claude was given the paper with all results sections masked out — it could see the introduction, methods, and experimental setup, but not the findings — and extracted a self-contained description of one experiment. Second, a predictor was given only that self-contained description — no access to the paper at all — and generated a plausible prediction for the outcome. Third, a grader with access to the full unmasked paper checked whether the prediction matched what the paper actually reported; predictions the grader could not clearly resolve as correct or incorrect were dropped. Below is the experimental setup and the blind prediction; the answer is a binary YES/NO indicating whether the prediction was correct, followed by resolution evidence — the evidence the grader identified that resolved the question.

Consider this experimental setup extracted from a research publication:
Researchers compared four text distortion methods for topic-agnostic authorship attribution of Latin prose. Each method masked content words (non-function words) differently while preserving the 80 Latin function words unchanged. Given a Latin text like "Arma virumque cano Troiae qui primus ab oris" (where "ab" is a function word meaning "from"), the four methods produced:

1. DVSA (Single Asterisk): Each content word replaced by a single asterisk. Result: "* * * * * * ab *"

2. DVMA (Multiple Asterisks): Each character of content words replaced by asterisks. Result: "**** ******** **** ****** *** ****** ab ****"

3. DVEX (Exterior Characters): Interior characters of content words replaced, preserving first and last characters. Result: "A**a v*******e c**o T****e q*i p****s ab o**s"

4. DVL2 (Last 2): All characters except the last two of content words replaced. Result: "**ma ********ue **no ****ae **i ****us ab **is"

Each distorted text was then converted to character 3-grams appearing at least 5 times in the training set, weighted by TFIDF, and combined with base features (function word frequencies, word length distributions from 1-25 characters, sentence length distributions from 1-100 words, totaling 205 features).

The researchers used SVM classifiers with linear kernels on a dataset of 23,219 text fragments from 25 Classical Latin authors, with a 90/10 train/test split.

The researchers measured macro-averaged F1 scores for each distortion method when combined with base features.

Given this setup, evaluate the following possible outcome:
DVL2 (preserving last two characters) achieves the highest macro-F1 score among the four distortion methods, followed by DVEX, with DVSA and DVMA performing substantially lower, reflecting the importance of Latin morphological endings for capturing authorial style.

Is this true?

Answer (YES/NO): NO